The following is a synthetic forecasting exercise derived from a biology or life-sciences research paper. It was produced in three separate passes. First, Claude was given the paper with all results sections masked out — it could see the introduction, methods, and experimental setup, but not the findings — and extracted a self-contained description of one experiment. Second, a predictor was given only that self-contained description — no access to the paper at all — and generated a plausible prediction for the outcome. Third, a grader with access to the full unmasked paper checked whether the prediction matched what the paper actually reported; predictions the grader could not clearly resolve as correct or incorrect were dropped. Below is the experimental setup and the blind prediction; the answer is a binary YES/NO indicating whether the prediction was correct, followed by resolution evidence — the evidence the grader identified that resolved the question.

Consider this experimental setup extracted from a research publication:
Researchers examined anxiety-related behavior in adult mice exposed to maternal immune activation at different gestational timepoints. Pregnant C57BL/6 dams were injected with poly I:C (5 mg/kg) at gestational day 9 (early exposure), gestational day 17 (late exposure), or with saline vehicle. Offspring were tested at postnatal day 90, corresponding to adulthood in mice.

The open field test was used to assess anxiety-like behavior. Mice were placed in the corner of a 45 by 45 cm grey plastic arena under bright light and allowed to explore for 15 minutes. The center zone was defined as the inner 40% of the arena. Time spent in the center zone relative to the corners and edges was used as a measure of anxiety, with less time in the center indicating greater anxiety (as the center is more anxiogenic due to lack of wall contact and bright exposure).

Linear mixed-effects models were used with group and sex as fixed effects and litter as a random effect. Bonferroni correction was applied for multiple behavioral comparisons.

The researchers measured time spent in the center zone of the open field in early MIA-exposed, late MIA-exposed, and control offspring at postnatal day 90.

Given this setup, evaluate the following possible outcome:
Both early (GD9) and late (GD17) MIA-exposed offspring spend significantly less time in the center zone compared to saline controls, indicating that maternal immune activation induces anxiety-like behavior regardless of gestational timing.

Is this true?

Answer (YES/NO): NO